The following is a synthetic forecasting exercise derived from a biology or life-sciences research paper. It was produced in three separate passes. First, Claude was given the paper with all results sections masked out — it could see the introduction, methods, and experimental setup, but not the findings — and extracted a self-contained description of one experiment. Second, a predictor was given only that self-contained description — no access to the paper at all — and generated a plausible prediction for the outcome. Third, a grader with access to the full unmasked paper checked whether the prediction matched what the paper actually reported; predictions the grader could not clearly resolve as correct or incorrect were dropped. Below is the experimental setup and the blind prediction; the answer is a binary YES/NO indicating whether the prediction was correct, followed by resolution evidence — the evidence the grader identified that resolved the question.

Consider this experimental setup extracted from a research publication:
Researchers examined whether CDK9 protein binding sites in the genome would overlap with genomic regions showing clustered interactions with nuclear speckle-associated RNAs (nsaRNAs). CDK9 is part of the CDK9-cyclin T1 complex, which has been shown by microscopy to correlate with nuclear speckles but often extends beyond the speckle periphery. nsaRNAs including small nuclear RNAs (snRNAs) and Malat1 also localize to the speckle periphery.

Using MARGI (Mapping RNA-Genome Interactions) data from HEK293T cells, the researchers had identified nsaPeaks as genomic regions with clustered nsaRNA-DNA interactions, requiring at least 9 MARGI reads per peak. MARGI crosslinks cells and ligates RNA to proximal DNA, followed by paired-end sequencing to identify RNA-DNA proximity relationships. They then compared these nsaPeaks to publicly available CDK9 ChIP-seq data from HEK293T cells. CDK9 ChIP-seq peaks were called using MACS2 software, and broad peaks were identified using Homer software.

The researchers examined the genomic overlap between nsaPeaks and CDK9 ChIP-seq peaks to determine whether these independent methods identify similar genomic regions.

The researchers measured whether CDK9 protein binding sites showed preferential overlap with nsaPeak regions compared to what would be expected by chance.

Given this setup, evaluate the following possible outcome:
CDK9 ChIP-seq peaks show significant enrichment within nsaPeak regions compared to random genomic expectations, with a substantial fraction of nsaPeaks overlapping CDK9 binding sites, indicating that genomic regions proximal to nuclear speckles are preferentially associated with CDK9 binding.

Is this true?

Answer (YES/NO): YES